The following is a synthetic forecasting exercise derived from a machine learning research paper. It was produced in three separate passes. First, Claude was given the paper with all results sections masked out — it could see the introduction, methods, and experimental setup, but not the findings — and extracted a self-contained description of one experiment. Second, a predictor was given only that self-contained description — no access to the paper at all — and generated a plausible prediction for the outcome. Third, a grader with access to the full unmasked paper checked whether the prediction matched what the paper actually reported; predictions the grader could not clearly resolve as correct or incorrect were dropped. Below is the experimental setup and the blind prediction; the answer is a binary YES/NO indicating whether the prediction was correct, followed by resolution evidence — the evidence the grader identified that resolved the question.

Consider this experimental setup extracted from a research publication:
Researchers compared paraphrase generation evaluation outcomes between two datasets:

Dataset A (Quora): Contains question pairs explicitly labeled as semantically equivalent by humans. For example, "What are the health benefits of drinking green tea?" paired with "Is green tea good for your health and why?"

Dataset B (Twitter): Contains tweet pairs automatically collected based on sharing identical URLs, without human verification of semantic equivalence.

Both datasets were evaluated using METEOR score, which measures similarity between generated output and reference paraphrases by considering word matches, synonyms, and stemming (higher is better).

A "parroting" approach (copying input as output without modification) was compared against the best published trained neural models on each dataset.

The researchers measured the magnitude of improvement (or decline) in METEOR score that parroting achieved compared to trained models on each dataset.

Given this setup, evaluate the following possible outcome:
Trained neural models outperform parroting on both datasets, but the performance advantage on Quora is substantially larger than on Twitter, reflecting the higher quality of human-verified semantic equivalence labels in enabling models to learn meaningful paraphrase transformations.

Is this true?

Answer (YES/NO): NO